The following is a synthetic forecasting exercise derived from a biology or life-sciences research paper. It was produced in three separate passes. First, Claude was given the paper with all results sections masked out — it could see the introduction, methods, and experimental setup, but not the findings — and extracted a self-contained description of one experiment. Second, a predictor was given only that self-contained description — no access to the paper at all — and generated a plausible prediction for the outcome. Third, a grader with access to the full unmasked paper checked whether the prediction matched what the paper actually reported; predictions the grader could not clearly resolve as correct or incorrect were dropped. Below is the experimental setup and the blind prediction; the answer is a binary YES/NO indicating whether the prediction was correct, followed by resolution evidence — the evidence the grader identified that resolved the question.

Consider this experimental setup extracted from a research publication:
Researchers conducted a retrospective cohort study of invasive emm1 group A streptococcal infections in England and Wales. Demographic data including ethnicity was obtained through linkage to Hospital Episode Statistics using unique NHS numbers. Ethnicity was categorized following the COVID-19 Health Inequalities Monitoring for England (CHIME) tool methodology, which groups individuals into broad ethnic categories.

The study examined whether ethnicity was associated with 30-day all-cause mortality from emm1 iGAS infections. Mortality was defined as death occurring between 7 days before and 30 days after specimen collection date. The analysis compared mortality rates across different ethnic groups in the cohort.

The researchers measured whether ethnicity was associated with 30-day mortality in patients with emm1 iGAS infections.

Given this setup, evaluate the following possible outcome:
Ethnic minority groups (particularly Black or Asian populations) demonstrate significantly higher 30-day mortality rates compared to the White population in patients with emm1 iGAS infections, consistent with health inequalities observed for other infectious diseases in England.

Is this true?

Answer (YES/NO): NO